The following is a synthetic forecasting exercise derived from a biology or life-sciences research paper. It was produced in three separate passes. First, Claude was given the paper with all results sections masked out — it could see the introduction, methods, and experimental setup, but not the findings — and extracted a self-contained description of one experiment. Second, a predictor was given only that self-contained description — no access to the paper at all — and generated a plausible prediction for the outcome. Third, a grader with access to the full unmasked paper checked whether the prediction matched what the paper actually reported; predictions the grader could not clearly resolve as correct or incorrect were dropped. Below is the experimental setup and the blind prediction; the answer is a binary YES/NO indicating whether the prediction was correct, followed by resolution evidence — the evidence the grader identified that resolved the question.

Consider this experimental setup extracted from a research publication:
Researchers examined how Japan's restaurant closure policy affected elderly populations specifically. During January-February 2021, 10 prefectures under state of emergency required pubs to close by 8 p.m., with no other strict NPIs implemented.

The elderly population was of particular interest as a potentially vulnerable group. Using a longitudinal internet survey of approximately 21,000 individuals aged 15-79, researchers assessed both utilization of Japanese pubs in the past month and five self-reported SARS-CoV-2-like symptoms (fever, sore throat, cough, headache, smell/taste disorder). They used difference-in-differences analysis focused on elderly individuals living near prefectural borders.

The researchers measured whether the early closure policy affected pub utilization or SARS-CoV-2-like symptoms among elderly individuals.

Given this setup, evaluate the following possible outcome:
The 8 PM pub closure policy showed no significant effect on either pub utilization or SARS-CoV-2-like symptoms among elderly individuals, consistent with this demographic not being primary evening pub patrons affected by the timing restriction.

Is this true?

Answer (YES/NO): YES